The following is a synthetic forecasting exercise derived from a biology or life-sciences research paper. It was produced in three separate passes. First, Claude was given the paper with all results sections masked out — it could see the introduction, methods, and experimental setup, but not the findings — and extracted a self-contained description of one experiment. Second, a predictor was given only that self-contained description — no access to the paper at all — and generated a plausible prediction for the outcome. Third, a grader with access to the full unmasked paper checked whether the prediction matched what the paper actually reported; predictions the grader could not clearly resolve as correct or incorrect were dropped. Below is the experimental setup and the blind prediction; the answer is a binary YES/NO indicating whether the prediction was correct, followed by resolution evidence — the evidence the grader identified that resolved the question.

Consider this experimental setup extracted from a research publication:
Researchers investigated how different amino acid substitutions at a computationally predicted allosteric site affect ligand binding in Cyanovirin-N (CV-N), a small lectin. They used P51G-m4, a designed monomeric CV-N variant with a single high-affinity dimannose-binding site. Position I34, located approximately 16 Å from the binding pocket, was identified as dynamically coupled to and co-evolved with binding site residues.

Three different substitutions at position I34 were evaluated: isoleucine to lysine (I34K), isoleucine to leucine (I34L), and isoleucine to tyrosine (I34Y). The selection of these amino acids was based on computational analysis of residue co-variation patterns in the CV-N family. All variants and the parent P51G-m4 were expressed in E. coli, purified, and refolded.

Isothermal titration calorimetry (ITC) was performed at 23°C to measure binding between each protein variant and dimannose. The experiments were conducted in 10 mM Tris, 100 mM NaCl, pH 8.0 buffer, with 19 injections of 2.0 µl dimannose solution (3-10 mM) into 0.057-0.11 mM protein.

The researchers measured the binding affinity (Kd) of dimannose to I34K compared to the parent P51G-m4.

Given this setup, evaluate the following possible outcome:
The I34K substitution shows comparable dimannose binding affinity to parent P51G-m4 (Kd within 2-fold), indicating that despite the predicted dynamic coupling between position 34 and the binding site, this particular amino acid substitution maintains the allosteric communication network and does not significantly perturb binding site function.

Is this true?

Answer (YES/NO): NO